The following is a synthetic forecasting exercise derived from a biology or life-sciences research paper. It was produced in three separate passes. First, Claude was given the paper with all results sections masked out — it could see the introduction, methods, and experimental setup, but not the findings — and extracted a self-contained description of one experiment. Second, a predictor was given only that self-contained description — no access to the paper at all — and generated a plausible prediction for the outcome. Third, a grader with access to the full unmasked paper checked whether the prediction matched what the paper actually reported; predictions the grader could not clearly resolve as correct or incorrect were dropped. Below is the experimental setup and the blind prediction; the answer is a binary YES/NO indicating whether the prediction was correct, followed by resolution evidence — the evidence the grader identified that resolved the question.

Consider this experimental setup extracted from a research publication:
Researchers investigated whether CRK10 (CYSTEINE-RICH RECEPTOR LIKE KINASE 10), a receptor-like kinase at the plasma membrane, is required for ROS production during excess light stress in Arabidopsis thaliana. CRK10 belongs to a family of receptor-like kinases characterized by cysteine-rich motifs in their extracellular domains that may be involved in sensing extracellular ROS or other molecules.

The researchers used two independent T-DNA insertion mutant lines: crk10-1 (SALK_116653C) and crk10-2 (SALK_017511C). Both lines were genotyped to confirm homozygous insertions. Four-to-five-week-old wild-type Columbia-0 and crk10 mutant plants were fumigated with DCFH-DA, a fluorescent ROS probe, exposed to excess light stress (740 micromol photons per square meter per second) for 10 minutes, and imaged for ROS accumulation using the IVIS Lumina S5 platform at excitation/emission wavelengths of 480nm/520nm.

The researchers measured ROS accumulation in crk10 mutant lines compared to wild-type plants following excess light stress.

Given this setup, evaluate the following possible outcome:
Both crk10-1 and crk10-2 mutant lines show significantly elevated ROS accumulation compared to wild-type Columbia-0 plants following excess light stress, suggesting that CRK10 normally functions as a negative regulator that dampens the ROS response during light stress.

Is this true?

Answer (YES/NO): NO